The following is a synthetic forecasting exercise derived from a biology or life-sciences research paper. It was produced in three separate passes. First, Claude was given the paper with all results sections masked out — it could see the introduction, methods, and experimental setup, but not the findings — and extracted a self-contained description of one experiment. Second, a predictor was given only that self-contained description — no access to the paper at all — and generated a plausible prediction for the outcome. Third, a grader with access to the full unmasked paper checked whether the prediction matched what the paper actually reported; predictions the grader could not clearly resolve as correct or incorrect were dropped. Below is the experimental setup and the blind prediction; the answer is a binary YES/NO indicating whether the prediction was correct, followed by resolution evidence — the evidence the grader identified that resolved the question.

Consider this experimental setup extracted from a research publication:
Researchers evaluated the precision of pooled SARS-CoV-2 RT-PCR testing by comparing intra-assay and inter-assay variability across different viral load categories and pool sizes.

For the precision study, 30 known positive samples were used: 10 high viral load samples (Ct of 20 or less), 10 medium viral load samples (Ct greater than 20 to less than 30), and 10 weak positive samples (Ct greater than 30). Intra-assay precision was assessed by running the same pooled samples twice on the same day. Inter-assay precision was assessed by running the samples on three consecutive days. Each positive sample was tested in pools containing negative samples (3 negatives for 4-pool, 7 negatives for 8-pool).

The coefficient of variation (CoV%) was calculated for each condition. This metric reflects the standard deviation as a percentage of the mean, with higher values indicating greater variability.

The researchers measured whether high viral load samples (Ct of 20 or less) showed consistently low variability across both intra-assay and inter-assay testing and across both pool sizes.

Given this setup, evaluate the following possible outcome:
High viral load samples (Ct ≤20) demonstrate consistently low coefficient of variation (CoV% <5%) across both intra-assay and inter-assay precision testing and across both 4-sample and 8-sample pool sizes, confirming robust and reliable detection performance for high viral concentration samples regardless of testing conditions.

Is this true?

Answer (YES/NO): NO